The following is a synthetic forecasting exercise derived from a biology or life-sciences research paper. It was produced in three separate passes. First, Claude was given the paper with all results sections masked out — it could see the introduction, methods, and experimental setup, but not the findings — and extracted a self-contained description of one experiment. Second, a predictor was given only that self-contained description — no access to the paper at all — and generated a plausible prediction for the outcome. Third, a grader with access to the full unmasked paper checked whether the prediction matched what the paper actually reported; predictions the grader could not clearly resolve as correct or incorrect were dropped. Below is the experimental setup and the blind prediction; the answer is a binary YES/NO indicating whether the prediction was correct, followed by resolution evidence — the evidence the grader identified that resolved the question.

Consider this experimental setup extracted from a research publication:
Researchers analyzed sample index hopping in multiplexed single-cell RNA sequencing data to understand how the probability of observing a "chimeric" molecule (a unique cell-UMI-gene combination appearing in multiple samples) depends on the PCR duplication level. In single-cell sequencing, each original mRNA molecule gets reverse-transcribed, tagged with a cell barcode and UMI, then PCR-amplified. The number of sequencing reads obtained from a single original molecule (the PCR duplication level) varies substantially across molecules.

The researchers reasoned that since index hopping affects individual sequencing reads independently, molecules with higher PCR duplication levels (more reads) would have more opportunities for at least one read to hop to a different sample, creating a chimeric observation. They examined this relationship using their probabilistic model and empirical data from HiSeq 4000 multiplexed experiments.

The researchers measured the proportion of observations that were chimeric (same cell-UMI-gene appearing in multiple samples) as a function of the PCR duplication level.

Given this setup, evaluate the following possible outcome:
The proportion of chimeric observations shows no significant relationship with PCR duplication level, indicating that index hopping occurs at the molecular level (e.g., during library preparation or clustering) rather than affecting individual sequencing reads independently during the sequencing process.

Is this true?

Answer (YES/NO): NO